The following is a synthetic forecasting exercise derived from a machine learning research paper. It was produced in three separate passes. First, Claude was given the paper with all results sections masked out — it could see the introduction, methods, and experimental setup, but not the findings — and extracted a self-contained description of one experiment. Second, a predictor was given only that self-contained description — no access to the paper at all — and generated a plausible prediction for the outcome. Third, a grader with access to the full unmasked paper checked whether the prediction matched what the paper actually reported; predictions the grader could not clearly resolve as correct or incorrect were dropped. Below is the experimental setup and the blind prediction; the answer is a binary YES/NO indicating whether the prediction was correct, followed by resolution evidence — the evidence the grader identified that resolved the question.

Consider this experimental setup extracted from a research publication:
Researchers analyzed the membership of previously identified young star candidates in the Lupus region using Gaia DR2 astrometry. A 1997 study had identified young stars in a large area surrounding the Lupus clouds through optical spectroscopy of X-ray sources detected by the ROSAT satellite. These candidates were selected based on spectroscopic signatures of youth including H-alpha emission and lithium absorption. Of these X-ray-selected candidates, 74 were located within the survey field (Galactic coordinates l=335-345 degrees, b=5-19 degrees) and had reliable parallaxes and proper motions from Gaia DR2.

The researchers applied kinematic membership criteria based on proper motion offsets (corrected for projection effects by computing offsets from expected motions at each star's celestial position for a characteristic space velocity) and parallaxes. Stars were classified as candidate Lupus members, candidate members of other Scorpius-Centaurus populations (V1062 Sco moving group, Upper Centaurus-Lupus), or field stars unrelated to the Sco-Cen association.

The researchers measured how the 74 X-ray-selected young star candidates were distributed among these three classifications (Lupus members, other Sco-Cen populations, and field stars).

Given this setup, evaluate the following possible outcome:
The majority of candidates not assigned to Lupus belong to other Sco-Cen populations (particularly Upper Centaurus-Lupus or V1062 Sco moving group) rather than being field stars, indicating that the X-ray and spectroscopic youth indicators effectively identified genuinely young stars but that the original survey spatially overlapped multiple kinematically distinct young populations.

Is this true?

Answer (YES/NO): YES